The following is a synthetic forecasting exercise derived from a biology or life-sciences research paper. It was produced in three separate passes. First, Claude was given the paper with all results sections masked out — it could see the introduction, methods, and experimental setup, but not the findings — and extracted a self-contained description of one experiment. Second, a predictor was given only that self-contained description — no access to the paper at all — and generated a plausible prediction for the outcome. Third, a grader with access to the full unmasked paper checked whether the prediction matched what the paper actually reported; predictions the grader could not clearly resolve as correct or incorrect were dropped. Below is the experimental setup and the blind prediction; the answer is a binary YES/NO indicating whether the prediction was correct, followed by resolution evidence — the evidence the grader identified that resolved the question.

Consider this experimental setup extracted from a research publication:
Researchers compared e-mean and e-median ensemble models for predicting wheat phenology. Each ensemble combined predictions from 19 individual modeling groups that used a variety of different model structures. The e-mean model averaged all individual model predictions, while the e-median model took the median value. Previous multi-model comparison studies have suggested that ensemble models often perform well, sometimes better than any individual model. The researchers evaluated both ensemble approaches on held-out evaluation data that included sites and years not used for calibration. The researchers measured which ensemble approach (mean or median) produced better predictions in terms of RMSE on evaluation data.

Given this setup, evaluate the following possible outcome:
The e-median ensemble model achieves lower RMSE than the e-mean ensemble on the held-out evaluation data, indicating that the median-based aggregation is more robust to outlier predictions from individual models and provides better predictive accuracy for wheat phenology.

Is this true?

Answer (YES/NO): YES